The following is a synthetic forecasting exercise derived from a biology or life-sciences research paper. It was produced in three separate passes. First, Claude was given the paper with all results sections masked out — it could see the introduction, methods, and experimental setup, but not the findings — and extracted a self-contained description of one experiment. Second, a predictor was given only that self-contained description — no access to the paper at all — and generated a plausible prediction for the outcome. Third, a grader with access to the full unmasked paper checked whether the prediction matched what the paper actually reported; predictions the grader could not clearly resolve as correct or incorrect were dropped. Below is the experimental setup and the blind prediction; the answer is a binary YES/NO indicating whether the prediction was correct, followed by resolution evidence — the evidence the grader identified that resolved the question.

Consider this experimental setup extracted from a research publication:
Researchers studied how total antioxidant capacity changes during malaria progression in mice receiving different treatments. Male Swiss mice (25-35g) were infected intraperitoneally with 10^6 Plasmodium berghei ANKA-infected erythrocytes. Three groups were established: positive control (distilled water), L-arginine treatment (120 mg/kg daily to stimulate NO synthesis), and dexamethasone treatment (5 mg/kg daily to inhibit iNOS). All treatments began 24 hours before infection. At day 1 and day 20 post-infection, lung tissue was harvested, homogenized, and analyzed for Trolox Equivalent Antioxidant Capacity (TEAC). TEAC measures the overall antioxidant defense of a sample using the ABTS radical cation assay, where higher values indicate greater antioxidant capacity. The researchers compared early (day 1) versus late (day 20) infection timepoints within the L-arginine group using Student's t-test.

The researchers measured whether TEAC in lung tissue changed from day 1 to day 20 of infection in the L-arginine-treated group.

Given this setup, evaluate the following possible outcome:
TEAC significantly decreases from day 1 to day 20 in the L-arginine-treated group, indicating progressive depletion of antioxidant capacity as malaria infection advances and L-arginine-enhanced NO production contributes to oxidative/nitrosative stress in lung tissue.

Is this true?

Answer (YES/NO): NO